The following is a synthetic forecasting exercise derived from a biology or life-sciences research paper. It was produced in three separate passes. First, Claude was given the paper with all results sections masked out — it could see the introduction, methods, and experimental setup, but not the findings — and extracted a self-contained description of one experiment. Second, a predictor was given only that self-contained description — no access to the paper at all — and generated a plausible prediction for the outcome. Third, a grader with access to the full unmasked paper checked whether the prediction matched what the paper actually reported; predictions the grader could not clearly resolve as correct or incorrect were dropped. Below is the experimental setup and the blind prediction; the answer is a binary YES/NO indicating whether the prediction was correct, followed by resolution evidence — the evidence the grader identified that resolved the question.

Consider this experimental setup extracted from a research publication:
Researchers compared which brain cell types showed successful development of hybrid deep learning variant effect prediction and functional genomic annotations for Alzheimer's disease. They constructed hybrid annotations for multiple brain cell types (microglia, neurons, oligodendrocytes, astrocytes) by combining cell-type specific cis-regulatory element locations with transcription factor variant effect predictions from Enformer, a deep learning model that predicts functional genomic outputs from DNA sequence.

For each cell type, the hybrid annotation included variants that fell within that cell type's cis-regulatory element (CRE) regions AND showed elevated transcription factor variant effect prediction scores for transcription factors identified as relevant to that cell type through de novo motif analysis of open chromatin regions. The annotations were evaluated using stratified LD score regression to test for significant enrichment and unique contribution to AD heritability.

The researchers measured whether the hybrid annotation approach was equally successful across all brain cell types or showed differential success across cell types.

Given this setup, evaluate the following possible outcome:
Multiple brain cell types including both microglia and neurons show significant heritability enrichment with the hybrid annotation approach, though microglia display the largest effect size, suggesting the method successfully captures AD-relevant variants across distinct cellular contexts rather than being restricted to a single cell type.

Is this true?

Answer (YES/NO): NO